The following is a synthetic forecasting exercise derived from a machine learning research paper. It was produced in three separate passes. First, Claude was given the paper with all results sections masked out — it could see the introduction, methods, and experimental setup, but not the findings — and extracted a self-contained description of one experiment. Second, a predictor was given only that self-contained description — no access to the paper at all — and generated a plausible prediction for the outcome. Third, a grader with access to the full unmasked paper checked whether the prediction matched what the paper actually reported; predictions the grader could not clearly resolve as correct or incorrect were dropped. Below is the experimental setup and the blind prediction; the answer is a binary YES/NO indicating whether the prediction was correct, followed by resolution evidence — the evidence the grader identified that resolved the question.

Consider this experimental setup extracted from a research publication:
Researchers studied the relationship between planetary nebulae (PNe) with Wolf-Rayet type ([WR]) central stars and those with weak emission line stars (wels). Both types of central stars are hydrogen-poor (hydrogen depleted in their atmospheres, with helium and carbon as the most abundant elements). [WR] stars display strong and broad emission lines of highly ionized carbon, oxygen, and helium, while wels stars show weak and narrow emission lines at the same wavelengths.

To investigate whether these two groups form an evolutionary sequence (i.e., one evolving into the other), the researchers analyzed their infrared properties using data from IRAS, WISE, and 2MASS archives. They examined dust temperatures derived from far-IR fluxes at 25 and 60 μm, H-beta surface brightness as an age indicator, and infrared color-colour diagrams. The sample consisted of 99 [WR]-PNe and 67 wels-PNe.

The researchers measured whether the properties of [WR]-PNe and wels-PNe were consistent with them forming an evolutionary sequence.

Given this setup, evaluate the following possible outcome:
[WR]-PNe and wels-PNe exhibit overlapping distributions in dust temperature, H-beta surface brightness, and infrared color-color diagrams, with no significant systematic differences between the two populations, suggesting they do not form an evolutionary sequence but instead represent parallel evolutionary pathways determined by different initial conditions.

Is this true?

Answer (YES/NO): NO